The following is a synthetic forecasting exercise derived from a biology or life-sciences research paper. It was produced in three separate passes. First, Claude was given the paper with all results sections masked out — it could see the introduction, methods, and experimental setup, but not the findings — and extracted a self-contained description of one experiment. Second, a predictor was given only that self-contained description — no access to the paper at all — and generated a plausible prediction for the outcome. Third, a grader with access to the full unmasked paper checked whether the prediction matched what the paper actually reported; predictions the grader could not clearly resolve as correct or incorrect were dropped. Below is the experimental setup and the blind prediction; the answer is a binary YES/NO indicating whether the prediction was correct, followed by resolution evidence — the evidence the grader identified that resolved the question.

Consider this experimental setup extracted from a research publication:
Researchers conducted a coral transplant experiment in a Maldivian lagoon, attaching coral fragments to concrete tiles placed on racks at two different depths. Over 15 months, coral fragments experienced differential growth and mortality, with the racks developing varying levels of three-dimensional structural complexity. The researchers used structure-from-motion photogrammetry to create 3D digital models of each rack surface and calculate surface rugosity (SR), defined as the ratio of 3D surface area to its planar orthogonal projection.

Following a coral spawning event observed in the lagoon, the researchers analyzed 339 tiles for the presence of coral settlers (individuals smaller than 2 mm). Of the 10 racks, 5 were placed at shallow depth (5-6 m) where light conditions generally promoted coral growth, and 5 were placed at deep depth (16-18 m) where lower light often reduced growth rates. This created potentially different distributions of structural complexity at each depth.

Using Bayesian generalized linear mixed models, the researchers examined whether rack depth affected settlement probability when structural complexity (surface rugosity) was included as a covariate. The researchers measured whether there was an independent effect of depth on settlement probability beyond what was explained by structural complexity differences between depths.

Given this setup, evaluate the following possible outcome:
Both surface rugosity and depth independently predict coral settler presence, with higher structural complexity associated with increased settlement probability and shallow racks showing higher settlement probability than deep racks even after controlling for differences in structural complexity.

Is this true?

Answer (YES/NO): NO